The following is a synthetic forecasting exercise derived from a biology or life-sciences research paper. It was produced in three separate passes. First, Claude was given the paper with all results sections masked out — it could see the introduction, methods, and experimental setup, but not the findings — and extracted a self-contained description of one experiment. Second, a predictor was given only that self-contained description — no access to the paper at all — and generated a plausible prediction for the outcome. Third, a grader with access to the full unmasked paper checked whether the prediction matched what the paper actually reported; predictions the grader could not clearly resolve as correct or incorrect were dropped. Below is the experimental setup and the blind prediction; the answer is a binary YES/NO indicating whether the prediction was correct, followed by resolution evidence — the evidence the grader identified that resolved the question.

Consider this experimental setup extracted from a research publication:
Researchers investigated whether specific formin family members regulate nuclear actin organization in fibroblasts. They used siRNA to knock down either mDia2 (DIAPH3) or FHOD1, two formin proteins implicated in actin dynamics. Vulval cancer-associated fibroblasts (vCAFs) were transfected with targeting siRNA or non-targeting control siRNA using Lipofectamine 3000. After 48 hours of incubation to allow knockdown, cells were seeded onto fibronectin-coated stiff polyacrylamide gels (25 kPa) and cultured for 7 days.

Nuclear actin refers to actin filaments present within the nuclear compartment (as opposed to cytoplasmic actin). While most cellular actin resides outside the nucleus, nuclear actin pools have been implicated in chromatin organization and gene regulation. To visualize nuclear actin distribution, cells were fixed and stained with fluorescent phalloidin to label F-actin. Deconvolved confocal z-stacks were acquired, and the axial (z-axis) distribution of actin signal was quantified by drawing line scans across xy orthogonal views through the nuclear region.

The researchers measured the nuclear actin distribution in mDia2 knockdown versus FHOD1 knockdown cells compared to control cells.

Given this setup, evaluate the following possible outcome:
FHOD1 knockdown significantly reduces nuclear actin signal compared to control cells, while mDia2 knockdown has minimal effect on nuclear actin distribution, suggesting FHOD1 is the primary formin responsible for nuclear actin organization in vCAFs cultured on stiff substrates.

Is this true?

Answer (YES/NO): NO